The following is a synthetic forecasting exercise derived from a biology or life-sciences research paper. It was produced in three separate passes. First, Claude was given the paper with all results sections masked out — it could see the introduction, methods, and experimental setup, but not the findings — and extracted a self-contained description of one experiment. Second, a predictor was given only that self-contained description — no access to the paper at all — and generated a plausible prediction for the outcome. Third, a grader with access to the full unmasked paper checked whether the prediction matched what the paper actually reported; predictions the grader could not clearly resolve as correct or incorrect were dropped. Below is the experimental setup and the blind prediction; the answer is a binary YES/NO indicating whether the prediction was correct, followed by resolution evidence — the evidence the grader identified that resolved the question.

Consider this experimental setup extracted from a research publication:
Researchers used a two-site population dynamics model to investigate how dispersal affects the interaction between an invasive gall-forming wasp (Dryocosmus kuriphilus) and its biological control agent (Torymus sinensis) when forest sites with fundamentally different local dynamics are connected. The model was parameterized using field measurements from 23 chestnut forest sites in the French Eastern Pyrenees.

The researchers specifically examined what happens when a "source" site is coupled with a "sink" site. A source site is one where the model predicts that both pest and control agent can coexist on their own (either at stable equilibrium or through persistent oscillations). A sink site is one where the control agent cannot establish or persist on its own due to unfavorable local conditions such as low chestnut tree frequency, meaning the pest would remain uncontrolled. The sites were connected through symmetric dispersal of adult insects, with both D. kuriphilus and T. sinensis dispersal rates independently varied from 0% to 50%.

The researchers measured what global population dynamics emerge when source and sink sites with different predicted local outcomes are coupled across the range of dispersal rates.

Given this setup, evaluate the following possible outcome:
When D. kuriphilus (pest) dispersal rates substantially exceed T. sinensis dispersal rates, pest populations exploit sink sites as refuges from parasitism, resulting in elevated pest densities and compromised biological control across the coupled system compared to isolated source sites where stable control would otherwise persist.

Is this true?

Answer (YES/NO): NO